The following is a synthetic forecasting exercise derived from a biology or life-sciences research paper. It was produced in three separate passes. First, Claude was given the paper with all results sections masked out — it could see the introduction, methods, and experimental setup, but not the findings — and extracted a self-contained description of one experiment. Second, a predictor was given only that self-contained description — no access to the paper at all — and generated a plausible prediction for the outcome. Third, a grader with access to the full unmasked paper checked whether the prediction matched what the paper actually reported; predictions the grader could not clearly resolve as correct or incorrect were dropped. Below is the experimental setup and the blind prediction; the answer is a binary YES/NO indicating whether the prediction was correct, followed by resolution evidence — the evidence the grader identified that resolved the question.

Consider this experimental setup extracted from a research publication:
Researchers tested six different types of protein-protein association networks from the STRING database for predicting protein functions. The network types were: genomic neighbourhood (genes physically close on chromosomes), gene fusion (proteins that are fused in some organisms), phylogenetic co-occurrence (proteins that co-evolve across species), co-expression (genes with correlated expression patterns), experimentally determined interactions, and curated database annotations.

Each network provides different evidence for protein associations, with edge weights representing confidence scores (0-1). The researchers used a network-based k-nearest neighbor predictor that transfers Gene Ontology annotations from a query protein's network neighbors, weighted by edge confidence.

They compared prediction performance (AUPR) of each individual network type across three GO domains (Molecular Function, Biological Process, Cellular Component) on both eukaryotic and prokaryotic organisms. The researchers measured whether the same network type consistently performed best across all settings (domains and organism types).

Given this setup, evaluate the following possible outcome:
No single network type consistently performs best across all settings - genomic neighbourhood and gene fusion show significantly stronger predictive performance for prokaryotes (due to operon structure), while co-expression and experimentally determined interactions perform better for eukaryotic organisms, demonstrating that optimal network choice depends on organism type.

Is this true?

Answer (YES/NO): NO